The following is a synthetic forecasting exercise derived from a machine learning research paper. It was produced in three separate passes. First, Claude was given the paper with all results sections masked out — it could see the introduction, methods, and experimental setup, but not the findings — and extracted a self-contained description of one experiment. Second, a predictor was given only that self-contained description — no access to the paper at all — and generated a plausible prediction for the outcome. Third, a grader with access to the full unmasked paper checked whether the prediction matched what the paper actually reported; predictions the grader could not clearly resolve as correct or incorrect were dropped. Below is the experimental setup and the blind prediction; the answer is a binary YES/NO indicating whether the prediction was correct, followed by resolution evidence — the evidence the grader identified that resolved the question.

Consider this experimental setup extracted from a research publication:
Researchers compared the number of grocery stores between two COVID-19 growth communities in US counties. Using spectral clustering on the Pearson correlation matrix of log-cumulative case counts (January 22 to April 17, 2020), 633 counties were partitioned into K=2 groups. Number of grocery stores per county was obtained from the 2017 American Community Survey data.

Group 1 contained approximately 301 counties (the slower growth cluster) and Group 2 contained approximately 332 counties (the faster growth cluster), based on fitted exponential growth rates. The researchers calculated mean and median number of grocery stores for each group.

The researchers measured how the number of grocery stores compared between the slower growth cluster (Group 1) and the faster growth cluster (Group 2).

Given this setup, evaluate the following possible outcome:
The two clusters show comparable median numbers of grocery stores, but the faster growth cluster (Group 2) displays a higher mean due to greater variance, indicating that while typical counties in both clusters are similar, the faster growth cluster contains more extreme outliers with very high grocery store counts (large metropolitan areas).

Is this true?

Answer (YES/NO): NO